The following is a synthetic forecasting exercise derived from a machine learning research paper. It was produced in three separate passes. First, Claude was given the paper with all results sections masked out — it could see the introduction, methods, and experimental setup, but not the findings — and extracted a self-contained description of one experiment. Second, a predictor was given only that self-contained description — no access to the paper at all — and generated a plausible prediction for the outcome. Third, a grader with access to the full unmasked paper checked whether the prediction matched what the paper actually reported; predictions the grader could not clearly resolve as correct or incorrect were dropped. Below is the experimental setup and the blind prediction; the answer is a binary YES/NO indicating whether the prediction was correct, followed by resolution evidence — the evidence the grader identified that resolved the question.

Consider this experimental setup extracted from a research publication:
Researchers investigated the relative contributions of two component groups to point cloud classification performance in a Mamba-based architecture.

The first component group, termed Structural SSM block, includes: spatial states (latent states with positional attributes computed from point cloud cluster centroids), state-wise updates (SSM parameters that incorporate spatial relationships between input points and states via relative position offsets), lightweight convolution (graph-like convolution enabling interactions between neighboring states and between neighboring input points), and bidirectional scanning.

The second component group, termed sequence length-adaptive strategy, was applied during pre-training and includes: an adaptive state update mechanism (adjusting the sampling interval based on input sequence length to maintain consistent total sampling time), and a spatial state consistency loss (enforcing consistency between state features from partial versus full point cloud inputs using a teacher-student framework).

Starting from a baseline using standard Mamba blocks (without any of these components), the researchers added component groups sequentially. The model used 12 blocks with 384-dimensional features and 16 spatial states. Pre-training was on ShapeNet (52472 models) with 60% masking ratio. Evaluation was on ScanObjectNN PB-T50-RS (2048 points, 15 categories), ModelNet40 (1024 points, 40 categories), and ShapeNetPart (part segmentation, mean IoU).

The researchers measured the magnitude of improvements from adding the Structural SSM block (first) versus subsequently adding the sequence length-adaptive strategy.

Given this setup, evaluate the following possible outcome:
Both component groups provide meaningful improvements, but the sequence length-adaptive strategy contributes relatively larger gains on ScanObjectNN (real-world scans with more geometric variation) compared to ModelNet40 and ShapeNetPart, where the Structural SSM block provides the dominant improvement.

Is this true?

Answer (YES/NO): NO